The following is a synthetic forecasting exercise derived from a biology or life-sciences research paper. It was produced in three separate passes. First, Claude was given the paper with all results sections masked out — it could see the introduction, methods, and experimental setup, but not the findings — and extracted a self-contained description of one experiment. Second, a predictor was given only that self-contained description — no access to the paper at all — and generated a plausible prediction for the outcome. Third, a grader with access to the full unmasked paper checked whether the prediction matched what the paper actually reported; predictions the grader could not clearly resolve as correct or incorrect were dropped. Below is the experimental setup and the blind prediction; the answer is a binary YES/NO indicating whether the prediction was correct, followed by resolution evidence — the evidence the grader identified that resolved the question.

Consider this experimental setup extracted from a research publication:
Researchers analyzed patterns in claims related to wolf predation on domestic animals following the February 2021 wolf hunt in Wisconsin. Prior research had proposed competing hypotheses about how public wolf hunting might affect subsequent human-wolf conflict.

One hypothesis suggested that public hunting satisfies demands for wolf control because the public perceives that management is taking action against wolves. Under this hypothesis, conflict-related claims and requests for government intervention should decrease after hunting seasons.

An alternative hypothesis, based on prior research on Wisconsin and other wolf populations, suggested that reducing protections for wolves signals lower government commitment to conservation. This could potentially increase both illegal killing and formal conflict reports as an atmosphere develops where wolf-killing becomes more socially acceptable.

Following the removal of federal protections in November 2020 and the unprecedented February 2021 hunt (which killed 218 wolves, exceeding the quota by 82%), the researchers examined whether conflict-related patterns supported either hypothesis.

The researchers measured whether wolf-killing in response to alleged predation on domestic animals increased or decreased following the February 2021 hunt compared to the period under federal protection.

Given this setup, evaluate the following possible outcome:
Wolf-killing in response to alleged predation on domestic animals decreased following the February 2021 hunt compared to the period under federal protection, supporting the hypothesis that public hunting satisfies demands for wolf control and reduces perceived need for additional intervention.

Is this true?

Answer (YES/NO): NO